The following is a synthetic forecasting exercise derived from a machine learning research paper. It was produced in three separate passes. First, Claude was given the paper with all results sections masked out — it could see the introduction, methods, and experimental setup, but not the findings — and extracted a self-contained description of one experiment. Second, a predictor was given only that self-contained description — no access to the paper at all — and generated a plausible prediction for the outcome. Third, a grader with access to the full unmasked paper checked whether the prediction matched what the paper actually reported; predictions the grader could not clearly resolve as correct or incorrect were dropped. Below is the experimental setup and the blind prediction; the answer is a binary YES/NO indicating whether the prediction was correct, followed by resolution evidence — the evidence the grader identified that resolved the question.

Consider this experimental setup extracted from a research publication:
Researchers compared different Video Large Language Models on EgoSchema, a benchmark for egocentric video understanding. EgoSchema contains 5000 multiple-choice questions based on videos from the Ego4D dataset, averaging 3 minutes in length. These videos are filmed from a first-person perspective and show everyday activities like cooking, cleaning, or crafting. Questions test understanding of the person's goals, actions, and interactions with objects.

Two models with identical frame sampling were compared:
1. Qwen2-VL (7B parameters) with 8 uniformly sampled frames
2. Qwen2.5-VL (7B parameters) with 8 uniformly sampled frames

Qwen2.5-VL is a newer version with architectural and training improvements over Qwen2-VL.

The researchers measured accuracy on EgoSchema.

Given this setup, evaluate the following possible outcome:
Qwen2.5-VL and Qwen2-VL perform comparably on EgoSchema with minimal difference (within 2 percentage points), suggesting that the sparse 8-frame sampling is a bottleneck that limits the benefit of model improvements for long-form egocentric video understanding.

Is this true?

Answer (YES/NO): NO